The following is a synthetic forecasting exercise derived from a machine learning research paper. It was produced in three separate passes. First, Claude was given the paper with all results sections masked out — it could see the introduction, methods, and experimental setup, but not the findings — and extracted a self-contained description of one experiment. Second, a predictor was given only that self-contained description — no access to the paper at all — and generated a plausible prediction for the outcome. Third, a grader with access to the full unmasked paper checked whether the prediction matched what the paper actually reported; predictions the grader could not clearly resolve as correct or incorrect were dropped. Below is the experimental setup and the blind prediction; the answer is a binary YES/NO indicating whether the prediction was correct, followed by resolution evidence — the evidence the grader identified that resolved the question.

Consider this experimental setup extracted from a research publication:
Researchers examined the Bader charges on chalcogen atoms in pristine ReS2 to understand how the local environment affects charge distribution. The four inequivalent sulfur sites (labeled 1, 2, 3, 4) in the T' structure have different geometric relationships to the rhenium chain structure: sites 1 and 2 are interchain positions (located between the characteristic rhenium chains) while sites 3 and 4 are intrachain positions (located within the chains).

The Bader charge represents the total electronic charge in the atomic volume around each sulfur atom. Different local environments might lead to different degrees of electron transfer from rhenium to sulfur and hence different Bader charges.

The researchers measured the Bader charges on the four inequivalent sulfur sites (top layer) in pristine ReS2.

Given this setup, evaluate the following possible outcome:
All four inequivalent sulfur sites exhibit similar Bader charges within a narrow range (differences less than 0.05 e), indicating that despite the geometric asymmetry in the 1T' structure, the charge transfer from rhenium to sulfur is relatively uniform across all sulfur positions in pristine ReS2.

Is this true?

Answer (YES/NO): NO